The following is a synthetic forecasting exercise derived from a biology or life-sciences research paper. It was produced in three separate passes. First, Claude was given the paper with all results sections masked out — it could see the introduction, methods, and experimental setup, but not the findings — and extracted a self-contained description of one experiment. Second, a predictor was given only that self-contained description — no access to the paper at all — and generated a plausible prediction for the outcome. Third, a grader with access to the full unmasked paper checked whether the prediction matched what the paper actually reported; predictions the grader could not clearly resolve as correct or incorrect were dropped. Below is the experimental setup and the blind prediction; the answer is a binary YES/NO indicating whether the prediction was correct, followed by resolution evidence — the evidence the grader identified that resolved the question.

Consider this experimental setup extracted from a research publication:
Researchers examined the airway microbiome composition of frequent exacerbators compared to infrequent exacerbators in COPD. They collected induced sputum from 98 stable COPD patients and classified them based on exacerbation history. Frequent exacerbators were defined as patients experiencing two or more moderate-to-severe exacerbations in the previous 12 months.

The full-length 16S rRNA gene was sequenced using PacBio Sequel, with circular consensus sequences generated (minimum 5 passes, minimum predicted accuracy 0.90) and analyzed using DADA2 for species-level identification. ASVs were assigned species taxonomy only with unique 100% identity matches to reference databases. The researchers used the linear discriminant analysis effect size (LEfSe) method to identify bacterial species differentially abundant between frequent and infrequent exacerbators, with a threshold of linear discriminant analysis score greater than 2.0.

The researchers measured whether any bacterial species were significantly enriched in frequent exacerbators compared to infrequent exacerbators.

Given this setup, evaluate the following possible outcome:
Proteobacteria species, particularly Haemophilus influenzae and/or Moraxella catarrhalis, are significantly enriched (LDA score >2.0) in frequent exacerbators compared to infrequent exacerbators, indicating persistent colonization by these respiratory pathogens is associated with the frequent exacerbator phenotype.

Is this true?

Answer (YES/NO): NO